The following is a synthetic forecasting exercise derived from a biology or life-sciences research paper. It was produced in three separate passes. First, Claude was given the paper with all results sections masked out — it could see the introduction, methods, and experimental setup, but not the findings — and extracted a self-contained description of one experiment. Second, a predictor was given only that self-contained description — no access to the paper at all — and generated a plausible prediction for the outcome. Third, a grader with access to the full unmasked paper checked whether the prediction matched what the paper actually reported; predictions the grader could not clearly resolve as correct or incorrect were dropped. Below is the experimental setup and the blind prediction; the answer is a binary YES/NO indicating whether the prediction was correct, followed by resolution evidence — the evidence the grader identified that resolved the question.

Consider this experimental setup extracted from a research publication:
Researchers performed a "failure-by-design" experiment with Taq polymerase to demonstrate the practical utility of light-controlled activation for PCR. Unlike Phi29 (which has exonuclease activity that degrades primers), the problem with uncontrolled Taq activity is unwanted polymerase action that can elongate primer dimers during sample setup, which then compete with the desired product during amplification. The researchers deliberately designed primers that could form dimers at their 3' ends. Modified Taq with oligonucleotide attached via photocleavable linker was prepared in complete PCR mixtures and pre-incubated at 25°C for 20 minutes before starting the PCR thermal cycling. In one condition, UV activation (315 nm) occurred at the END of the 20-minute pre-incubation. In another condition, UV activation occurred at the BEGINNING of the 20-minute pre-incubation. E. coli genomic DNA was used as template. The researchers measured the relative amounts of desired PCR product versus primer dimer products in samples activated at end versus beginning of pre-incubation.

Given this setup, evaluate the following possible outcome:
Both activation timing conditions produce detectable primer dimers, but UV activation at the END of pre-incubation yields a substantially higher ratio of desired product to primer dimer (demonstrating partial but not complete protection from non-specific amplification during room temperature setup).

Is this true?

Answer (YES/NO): NO